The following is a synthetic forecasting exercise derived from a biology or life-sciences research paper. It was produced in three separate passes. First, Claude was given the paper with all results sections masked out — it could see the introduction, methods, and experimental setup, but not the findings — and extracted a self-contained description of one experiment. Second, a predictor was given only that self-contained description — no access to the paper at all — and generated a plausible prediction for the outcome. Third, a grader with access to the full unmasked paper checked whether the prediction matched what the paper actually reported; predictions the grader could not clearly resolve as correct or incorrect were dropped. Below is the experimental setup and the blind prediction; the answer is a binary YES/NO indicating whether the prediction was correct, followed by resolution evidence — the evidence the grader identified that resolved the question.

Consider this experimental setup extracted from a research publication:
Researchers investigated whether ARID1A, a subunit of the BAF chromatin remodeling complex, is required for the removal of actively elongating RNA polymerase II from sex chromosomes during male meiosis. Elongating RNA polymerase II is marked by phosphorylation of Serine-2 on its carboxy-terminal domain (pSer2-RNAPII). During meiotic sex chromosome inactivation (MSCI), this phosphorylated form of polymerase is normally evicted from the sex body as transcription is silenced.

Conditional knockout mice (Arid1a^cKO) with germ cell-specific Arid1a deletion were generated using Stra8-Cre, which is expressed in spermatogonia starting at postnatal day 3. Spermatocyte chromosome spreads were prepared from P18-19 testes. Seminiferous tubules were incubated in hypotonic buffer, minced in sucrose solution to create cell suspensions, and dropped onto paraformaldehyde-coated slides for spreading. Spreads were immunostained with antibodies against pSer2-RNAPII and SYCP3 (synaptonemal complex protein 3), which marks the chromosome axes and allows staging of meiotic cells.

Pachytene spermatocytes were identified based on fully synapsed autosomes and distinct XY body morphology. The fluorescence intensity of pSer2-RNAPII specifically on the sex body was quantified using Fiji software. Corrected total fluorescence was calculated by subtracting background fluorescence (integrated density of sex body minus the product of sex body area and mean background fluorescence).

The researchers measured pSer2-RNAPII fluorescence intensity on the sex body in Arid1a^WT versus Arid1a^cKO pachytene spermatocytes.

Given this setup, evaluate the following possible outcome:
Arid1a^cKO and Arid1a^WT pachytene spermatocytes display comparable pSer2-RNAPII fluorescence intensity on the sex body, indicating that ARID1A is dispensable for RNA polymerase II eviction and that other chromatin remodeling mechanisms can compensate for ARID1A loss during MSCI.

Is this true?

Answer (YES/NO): NO